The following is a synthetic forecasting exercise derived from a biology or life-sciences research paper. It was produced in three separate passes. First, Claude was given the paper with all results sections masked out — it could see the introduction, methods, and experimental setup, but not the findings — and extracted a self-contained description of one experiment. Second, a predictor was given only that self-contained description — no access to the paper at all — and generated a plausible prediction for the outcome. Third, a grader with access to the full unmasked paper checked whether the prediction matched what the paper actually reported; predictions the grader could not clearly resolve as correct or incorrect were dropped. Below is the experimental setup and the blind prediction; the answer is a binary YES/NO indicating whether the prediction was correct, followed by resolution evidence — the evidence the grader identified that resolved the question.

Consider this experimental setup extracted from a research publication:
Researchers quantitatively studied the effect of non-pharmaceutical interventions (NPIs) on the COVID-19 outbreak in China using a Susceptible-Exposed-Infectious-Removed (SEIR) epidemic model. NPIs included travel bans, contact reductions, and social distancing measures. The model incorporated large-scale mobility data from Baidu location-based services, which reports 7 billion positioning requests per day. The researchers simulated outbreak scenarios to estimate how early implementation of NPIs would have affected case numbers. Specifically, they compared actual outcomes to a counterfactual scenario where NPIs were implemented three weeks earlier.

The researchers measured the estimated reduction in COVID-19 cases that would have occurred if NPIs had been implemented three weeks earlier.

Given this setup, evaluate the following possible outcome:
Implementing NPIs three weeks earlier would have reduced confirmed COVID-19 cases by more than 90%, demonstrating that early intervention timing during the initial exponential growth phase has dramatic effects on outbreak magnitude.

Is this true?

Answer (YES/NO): YES